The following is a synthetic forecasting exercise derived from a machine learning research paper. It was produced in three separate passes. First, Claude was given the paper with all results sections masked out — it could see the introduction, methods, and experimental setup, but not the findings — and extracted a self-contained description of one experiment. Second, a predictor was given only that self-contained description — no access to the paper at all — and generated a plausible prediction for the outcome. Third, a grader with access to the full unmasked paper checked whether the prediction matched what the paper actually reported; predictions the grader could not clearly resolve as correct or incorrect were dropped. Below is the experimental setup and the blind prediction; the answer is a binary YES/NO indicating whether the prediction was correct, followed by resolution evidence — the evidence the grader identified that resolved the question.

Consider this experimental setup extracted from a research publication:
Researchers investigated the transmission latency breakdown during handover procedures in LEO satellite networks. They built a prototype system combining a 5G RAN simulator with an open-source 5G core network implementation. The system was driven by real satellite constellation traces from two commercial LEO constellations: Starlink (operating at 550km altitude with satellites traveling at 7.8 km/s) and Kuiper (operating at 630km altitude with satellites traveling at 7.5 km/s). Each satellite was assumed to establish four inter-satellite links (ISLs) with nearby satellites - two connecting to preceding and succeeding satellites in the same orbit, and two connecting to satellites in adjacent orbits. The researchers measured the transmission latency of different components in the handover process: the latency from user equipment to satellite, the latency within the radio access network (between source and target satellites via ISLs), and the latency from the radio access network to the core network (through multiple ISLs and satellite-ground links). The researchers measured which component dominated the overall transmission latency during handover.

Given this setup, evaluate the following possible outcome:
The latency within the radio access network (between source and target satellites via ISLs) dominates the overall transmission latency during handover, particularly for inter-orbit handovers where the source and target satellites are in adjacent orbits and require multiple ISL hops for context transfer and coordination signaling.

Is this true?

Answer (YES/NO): NO